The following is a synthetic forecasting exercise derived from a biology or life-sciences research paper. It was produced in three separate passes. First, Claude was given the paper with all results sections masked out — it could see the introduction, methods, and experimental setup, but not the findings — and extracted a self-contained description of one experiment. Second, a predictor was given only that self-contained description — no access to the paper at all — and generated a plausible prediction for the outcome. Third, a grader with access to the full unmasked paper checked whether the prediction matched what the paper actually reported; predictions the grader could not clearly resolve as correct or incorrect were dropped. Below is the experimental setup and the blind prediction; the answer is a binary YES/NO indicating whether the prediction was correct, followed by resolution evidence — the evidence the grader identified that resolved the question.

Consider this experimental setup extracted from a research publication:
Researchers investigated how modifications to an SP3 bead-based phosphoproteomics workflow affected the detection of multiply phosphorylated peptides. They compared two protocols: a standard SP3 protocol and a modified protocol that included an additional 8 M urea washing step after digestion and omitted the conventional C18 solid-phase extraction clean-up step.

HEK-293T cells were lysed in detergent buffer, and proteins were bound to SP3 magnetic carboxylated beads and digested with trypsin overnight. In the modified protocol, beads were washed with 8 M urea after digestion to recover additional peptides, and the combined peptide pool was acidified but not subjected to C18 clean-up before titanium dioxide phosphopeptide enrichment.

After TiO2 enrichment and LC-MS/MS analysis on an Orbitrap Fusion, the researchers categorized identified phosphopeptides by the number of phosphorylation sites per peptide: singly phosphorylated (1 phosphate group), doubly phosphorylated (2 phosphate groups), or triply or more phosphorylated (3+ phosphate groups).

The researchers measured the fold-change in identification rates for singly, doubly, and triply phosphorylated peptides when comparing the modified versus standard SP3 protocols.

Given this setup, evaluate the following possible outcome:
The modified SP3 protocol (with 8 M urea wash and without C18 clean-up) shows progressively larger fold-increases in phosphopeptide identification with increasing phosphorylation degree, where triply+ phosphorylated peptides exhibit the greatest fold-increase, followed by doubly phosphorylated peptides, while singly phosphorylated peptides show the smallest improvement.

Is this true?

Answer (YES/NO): YES